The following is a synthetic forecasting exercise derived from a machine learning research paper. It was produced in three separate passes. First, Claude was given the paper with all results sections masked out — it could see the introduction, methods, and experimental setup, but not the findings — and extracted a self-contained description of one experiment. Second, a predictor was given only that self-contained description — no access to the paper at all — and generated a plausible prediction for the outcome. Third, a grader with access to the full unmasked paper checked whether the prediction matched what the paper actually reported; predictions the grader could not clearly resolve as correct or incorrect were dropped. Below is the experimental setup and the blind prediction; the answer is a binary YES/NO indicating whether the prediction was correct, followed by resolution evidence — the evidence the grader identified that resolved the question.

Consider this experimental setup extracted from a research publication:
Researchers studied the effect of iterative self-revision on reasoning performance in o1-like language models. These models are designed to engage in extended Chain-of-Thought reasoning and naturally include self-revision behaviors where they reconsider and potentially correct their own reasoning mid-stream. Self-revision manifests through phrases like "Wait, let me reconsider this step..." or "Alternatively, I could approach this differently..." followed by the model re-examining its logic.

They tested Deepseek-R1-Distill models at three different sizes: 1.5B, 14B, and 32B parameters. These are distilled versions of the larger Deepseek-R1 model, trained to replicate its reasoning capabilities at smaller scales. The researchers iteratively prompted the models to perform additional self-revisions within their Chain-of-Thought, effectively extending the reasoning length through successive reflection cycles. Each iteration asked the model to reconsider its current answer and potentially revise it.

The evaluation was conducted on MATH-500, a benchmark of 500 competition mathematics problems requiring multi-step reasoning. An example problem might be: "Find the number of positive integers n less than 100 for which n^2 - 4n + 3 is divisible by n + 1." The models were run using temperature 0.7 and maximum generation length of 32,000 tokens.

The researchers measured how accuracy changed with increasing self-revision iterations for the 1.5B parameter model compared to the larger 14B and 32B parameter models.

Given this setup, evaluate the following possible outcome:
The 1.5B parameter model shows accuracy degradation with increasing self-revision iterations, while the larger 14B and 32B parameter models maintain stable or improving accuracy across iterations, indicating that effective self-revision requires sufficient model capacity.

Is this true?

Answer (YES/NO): NO